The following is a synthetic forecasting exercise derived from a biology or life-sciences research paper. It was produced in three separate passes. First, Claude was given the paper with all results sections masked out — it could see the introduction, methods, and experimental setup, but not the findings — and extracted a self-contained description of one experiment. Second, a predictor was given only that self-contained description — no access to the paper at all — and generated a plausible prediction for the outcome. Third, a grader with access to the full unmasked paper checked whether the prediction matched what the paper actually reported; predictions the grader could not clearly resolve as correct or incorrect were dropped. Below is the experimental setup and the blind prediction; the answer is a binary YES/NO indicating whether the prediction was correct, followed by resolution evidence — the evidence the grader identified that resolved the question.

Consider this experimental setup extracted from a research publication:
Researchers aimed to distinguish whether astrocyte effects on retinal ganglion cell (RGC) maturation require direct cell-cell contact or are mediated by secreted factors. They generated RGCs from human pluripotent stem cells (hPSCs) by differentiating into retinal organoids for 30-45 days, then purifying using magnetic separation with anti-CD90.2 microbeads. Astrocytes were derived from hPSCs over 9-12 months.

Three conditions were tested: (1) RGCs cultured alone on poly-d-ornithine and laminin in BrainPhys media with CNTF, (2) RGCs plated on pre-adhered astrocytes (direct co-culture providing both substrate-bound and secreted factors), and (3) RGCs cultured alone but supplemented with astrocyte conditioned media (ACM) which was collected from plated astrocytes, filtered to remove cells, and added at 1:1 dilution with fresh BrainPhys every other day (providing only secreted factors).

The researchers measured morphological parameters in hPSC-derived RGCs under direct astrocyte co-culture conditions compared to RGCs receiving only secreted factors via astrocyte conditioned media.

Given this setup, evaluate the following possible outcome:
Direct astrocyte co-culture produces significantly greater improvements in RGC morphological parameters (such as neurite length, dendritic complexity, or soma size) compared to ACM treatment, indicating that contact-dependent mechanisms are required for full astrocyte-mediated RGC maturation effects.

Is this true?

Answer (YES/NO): YES